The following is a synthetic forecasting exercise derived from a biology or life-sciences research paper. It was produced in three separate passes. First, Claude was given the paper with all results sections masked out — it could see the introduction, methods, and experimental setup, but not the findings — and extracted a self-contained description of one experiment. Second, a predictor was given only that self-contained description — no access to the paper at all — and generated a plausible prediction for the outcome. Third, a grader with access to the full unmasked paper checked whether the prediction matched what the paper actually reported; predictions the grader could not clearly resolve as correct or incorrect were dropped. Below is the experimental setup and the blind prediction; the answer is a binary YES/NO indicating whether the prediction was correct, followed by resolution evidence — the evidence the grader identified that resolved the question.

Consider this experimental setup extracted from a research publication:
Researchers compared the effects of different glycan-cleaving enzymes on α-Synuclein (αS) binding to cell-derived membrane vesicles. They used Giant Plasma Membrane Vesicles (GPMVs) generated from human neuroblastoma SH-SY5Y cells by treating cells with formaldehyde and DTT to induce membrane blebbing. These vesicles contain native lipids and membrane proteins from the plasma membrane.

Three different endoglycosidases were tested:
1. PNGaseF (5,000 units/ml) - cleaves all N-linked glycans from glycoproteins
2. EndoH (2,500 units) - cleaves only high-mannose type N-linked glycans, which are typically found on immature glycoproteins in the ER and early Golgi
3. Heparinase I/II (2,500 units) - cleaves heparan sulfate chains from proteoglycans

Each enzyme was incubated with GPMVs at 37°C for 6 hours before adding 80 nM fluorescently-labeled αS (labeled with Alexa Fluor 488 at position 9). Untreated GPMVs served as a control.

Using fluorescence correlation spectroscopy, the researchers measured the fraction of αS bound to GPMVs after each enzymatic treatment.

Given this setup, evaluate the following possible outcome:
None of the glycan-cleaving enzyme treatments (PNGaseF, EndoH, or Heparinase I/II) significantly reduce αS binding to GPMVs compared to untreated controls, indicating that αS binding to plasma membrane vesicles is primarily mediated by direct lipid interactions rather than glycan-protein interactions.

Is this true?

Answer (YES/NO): NO